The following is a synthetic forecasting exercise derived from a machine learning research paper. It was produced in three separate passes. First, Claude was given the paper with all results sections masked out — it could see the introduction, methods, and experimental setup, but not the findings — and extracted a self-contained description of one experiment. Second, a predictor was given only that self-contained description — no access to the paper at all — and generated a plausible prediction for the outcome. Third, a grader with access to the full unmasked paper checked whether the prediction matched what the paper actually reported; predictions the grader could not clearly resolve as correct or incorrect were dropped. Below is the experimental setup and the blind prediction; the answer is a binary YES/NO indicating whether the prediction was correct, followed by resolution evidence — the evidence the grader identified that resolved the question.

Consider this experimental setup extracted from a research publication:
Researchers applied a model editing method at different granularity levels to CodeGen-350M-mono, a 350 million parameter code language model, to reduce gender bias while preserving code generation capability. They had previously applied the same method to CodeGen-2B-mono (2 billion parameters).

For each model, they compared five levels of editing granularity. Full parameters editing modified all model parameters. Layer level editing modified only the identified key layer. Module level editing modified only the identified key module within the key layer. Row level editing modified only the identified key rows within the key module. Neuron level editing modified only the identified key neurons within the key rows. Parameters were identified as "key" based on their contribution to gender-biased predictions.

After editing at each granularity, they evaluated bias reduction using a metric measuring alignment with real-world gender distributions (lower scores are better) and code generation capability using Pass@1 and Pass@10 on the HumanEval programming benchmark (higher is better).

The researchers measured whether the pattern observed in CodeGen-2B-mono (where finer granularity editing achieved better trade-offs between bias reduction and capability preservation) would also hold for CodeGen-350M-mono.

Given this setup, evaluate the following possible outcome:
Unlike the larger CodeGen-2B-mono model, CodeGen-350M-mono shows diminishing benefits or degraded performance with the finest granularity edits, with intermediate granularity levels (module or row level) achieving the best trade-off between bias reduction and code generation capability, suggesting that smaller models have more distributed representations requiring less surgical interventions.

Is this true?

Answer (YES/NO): NO